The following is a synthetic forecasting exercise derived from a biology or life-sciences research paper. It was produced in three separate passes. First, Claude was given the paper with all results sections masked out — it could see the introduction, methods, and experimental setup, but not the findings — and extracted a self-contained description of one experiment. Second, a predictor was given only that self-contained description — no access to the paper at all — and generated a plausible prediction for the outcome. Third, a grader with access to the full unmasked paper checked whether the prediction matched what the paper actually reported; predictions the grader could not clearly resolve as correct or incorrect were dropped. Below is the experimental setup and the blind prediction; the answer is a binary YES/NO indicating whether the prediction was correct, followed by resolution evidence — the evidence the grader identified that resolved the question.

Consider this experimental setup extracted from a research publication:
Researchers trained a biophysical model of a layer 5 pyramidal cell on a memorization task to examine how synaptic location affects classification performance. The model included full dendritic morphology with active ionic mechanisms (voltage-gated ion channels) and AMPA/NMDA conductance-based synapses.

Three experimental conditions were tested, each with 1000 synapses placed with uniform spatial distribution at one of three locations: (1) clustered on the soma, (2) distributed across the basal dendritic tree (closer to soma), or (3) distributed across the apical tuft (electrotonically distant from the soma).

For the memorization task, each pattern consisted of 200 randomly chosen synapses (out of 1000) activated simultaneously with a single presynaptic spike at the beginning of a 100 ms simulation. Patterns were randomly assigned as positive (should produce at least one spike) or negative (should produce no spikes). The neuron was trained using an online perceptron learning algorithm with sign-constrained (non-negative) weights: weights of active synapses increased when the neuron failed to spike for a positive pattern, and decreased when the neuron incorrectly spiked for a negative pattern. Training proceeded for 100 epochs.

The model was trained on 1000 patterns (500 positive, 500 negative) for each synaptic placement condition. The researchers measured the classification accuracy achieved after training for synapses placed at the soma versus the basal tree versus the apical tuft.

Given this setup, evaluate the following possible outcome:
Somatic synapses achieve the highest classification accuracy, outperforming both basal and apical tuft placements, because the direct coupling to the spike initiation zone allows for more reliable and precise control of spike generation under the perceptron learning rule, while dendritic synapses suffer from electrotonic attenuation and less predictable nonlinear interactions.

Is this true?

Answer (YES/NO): NO